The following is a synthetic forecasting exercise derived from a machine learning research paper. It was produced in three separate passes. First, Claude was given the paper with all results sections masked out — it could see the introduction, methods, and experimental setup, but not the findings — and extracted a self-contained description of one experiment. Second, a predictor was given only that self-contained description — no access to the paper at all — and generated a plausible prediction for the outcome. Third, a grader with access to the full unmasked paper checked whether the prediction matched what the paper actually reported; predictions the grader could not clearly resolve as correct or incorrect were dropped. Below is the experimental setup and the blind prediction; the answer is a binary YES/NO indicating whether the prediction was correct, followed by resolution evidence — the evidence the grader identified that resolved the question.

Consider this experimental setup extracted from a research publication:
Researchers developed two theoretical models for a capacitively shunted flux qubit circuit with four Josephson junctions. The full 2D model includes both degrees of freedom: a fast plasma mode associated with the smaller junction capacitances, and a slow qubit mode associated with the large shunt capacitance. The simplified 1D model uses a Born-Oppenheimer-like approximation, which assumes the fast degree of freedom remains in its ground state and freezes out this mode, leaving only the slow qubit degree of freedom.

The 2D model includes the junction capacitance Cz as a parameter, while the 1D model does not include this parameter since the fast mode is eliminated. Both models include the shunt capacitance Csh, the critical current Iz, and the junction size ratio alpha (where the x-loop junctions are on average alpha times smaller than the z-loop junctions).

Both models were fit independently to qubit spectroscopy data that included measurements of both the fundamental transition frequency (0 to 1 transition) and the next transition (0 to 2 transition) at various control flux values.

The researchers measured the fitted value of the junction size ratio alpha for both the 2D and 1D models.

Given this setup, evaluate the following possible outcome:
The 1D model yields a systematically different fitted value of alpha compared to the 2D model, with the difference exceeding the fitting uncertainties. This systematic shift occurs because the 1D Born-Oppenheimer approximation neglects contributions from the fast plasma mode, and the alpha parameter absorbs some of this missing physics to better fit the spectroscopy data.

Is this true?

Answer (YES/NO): YES